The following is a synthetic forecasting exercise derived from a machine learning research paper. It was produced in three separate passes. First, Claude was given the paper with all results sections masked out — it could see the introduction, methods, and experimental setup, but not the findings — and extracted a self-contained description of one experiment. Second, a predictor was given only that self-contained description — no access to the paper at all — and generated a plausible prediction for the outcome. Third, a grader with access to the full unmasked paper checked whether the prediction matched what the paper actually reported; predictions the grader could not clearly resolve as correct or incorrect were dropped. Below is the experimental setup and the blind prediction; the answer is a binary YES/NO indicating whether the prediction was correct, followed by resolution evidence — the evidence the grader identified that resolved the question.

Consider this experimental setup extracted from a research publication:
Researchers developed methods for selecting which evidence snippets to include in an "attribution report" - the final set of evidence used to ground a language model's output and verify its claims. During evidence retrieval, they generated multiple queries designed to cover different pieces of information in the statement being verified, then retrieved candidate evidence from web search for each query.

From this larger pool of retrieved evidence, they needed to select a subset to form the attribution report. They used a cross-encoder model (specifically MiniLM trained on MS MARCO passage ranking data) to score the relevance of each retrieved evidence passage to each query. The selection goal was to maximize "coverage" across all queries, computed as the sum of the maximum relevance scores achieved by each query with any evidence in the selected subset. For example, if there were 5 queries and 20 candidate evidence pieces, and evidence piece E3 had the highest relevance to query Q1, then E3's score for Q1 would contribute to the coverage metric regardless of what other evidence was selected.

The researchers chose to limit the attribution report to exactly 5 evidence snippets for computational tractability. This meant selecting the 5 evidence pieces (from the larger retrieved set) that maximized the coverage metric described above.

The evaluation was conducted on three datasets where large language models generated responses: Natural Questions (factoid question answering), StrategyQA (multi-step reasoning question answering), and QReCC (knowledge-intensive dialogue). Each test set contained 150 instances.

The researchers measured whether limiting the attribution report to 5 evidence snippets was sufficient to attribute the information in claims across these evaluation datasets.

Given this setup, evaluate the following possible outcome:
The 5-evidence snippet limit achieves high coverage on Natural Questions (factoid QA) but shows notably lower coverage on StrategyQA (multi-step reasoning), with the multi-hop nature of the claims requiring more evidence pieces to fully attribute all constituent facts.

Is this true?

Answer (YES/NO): NO